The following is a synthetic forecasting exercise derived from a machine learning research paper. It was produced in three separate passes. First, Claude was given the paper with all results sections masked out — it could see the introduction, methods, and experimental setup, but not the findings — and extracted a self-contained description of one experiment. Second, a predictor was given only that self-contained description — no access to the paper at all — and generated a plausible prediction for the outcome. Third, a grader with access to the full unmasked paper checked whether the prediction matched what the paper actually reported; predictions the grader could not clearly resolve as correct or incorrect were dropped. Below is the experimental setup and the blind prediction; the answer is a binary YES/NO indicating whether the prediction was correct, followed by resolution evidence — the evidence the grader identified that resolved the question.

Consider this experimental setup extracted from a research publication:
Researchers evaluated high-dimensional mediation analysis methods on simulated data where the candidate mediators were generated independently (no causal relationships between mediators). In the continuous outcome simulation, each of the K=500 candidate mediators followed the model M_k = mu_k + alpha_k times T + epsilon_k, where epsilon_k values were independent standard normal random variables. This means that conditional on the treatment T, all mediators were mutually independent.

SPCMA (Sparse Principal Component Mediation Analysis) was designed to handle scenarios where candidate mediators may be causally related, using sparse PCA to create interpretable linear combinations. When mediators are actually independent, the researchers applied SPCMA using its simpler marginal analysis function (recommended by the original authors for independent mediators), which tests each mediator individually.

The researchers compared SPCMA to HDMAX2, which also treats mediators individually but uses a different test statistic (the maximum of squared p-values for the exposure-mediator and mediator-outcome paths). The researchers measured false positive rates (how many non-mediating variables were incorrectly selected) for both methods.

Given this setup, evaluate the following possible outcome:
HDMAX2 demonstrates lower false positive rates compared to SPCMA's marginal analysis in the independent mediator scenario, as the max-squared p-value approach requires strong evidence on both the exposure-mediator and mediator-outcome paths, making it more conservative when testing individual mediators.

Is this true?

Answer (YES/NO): YES